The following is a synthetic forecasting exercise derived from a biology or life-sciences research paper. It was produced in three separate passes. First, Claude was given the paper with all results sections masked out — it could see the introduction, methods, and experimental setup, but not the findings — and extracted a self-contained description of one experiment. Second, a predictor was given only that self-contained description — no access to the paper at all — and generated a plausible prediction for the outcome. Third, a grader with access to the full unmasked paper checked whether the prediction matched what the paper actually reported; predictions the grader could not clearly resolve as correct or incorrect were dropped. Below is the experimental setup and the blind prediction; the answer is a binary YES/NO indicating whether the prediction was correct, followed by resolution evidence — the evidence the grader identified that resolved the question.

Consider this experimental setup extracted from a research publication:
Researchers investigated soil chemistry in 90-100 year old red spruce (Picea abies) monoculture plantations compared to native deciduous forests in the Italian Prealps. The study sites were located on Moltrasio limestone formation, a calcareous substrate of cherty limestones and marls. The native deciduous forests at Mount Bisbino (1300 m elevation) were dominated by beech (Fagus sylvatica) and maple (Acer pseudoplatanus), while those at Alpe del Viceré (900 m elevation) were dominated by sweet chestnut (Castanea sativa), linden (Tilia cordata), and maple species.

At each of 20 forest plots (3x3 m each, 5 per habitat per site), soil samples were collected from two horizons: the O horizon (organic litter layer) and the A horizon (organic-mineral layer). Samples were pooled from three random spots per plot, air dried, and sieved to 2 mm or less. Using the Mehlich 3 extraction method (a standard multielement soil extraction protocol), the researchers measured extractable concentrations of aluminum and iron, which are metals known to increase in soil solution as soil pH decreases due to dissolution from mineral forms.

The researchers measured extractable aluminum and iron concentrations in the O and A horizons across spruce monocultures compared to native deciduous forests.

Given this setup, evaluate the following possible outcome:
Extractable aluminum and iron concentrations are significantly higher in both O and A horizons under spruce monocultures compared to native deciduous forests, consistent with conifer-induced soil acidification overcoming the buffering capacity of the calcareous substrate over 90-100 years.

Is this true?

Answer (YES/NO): NO